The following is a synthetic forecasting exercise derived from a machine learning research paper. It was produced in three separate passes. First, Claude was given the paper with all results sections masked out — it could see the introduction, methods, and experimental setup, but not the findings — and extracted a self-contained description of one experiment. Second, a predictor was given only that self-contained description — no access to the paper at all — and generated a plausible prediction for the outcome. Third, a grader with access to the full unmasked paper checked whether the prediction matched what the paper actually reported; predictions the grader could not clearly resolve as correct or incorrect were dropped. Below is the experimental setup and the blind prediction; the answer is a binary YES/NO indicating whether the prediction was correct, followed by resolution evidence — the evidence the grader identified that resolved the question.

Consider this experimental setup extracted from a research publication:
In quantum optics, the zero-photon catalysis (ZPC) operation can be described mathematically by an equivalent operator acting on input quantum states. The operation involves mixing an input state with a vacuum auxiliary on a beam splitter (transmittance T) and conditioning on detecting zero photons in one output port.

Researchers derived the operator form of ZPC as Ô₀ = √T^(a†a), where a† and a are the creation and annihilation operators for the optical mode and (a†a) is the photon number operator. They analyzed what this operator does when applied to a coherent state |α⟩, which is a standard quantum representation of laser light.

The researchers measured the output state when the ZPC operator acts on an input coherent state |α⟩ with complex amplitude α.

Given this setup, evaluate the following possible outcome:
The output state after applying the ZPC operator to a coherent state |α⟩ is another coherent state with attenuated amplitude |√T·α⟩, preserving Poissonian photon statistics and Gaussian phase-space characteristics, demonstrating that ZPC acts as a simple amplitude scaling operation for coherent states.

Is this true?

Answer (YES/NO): YES